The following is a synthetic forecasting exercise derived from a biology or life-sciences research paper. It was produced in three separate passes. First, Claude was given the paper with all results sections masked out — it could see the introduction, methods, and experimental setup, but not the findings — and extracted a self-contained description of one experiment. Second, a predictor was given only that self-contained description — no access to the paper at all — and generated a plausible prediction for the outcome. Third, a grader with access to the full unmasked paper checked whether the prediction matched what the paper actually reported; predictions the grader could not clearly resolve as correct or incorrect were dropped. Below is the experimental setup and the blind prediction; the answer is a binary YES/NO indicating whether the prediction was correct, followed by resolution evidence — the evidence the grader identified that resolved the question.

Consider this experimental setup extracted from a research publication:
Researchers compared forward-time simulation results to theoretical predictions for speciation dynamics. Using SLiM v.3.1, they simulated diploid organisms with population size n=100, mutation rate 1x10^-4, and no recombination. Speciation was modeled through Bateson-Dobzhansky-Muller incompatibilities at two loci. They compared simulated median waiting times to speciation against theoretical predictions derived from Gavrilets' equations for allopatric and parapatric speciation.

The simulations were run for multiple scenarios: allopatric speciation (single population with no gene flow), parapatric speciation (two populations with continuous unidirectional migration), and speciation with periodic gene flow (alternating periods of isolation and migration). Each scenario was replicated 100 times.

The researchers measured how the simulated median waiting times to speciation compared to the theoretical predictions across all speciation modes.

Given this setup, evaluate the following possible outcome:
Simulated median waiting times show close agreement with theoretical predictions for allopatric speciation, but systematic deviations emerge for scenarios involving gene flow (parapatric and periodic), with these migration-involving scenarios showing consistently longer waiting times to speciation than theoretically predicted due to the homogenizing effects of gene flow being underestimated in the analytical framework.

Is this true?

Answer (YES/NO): NO